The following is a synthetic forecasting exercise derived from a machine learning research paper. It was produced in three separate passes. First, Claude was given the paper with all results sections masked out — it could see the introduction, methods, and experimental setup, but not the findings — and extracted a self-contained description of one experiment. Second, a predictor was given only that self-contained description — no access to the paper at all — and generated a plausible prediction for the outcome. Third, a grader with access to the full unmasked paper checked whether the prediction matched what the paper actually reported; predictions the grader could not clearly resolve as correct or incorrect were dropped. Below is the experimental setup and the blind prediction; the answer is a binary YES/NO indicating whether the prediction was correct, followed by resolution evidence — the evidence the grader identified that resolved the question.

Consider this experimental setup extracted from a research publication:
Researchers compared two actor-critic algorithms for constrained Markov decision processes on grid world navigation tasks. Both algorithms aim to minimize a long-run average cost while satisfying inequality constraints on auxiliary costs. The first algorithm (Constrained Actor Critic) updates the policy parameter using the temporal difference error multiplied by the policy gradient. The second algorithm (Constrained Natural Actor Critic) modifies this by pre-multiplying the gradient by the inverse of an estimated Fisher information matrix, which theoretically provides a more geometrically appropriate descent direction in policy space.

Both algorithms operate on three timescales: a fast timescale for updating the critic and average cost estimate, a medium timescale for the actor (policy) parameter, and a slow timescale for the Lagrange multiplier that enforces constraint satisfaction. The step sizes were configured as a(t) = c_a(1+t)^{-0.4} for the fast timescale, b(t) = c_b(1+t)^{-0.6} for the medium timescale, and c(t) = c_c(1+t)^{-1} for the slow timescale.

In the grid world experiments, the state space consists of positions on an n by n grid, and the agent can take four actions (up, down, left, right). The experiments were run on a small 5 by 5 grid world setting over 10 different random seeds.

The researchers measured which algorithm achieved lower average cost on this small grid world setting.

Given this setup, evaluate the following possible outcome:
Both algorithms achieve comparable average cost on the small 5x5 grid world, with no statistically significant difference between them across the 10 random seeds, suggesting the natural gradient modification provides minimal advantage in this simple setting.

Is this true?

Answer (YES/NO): NO